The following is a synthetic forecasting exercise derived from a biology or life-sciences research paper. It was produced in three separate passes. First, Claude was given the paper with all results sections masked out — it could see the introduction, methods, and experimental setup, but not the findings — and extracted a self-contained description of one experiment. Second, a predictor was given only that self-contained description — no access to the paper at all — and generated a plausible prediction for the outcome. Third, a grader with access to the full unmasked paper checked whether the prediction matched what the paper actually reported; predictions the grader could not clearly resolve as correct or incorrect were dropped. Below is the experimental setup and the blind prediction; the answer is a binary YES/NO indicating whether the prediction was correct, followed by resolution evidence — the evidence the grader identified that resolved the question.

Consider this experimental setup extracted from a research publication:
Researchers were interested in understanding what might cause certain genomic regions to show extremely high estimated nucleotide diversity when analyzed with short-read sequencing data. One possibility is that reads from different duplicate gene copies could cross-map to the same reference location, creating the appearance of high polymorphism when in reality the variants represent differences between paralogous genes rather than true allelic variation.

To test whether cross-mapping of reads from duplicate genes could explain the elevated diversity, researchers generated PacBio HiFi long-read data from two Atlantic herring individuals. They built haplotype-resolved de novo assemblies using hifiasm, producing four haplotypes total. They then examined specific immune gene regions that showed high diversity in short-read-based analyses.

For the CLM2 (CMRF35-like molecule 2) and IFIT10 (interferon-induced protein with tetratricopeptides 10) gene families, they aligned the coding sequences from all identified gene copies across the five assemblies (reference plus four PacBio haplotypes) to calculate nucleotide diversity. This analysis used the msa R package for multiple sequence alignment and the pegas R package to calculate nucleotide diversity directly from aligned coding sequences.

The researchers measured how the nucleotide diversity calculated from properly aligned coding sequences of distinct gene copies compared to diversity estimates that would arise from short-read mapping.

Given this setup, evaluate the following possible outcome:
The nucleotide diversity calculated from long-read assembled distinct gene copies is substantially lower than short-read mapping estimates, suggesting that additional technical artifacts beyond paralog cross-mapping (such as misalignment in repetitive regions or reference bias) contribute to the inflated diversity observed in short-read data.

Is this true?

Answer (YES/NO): NO